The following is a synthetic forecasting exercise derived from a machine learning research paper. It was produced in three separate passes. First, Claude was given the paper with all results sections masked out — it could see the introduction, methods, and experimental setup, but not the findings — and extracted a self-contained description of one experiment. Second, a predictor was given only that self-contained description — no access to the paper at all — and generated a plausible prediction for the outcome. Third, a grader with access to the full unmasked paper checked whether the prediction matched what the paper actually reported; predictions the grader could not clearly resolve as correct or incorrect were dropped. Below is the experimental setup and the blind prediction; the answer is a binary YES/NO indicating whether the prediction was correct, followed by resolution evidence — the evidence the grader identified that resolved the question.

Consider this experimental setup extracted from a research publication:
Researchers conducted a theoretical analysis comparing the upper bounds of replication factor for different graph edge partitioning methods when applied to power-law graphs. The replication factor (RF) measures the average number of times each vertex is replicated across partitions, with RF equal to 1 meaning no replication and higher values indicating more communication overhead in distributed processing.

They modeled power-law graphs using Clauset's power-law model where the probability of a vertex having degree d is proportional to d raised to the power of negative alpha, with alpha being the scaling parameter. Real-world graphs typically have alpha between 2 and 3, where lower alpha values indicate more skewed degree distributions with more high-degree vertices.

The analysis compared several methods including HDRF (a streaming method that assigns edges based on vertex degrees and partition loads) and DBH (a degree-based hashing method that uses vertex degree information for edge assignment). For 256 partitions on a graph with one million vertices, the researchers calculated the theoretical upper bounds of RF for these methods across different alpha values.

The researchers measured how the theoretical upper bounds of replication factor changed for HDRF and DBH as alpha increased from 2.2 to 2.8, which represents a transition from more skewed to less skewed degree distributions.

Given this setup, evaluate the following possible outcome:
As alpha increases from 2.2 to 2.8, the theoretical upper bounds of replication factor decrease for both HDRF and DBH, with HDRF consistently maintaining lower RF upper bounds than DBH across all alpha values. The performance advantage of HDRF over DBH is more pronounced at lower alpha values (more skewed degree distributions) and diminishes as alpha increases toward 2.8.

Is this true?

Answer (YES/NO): NO